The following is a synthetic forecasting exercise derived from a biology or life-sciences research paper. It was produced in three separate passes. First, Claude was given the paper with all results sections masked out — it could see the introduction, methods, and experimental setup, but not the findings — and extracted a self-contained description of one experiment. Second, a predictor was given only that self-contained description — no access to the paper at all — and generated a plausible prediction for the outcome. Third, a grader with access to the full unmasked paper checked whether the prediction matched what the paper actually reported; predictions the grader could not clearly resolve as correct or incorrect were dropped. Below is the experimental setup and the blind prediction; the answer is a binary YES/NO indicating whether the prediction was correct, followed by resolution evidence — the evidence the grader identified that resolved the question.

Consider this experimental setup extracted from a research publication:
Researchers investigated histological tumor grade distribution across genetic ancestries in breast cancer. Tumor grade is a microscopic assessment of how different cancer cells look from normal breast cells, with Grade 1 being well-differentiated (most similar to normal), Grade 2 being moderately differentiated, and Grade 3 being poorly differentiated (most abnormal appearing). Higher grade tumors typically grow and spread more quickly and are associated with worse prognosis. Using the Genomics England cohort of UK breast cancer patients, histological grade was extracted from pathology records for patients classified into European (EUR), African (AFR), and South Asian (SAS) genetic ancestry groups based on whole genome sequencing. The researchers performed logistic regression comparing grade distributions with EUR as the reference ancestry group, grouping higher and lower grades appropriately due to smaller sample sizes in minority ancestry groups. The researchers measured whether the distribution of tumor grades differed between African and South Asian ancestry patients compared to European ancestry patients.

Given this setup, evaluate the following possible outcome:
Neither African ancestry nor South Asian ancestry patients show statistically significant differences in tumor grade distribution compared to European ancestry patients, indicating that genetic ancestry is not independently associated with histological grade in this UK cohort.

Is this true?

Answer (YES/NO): NO